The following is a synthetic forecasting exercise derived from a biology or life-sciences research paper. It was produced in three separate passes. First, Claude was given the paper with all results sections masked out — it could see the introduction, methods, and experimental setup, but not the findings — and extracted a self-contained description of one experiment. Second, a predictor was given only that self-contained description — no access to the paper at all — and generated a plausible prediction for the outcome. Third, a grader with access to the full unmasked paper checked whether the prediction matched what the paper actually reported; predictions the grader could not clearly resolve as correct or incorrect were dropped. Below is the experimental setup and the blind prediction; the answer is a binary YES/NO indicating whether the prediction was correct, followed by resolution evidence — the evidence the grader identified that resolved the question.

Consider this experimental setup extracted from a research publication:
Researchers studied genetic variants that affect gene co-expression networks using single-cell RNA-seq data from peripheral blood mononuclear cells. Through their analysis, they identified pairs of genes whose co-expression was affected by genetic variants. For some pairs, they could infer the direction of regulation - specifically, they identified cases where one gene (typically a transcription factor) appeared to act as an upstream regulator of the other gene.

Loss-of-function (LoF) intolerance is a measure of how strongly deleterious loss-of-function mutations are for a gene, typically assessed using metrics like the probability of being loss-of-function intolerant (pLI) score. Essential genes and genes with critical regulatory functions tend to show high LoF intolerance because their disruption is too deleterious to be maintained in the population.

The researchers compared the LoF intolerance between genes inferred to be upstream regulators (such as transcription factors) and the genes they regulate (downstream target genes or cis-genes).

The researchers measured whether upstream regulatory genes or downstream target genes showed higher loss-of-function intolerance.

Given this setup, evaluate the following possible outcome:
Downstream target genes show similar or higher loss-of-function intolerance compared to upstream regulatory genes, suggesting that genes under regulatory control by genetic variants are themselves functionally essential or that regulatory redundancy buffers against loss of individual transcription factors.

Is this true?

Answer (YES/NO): NO